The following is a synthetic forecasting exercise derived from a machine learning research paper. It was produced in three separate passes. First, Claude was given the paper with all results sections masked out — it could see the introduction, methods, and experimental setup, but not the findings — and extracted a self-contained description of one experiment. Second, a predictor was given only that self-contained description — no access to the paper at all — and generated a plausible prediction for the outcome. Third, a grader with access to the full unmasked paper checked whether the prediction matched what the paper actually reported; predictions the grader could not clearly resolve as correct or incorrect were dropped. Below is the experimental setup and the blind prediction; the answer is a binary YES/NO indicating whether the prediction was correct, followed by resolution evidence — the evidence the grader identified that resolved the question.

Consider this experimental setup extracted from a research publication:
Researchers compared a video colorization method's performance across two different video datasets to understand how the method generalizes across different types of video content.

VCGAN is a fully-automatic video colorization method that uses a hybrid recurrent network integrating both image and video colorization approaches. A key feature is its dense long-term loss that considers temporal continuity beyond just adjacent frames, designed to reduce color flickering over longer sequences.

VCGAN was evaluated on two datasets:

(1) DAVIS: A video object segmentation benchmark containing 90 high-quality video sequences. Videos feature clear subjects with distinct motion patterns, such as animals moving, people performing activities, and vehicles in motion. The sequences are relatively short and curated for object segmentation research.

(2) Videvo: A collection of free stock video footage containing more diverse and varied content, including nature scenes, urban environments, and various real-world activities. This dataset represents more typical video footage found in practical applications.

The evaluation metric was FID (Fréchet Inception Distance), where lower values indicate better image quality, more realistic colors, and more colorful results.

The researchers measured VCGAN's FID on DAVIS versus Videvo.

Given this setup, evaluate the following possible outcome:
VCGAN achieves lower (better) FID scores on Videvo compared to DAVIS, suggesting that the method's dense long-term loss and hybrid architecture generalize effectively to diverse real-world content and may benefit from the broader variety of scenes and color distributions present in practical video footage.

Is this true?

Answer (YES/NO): NO